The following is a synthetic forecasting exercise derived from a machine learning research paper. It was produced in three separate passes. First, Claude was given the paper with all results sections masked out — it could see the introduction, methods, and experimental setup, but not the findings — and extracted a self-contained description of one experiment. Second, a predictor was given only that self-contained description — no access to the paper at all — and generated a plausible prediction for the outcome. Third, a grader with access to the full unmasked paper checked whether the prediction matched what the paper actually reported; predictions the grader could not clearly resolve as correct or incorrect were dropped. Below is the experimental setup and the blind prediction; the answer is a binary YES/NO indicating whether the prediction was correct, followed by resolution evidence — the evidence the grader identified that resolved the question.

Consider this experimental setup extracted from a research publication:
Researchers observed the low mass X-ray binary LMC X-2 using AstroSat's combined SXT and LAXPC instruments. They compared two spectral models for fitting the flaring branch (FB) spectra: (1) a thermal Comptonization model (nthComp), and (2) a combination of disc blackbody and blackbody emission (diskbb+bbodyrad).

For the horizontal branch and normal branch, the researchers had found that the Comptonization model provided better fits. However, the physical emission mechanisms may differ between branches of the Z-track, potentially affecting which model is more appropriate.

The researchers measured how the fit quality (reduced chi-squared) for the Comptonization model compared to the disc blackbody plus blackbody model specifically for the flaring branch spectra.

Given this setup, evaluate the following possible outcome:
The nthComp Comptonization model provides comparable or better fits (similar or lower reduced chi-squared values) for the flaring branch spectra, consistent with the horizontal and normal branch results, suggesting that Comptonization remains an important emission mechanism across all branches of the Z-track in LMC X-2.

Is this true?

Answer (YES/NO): YES